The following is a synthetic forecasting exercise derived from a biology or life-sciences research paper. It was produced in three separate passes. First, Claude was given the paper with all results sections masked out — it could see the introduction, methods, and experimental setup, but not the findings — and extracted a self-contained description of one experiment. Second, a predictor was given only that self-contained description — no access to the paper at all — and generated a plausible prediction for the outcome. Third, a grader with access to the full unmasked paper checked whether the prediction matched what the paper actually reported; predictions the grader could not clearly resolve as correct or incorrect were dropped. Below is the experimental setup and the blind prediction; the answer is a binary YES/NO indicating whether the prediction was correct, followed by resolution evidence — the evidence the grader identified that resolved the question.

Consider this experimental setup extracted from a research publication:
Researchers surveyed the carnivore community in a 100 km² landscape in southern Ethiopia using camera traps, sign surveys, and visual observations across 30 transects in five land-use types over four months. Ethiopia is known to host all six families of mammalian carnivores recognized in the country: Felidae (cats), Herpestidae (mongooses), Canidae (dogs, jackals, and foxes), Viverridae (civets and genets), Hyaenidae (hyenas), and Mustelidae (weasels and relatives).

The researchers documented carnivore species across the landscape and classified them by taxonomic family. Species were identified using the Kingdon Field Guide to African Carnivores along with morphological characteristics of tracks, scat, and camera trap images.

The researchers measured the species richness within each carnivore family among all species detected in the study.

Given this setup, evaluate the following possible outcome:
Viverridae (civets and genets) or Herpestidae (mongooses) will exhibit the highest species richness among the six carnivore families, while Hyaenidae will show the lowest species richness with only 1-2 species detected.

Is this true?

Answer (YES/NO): YES